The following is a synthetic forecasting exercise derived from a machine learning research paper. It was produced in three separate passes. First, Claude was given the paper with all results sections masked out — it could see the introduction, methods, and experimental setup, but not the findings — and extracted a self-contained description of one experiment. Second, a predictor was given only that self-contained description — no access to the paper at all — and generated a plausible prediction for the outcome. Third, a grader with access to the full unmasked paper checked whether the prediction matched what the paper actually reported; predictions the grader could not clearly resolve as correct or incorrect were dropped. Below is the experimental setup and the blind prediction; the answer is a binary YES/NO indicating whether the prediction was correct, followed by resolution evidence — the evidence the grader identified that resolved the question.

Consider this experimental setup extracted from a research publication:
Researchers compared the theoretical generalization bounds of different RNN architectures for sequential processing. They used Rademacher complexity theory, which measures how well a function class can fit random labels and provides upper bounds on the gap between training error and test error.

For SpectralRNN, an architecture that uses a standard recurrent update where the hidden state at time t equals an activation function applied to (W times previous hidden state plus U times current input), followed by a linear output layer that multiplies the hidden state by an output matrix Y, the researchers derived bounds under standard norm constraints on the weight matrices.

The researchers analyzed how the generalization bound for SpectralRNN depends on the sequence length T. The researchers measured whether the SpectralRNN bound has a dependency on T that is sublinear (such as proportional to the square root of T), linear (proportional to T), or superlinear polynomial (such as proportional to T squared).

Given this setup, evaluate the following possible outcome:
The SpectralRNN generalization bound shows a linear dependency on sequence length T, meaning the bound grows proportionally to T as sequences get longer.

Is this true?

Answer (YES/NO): NO